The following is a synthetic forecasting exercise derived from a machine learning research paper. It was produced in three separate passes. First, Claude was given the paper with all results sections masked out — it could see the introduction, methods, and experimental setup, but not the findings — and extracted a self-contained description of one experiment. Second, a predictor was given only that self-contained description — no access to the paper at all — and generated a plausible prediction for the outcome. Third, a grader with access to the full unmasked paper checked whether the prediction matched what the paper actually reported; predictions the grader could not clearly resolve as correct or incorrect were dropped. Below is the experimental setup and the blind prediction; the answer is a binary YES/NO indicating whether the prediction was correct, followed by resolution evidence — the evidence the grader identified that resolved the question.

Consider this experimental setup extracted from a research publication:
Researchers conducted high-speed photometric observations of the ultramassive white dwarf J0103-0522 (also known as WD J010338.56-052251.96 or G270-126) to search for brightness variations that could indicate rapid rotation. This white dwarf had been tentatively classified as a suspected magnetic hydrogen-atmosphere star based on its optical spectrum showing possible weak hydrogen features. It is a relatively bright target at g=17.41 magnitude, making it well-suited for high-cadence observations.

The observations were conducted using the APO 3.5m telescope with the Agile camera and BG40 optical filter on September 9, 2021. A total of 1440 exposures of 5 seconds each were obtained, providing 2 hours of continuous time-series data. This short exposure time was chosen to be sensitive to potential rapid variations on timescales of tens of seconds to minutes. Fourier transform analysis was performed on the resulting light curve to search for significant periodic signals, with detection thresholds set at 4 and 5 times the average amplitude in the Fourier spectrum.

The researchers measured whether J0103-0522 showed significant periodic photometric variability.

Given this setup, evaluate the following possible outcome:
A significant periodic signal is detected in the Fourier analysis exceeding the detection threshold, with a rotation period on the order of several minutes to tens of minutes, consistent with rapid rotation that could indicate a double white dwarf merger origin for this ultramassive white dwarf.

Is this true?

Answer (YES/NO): NO